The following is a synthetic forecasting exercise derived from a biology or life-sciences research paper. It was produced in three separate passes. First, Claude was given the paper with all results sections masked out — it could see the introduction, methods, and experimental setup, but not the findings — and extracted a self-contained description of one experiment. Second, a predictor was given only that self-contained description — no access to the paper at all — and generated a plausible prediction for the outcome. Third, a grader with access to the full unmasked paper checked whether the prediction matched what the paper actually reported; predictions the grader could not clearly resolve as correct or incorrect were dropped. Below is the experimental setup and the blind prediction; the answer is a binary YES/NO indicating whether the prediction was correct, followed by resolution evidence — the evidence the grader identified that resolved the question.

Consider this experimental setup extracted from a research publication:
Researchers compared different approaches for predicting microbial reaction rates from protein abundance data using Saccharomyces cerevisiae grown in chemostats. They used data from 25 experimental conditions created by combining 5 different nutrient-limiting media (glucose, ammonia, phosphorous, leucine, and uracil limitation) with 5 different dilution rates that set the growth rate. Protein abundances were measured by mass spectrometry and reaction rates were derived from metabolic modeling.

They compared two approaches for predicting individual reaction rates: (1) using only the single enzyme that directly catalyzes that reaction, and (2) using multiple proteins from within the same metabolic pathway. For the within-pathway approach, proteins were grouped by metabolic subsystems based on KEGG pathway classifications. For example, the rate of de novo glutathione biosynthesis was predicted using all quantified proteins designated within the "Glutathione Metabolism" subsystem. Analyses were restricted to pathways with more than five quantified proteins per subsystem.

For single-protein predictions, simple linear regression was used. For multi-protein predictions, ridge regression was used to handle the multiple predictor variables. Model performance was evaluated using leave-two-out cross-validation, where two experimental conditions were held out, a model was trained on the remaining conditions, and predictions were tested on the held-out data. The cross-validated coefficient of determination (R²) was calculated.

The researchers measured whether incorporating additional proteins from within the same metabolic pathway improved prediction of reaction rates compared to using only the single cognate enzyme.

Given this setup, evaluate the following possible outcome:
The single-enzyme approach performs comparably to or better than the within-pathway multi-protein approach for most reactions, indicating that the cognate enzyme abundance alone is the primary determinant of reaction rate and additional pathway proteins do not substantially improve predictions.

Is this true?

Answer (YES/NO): NO